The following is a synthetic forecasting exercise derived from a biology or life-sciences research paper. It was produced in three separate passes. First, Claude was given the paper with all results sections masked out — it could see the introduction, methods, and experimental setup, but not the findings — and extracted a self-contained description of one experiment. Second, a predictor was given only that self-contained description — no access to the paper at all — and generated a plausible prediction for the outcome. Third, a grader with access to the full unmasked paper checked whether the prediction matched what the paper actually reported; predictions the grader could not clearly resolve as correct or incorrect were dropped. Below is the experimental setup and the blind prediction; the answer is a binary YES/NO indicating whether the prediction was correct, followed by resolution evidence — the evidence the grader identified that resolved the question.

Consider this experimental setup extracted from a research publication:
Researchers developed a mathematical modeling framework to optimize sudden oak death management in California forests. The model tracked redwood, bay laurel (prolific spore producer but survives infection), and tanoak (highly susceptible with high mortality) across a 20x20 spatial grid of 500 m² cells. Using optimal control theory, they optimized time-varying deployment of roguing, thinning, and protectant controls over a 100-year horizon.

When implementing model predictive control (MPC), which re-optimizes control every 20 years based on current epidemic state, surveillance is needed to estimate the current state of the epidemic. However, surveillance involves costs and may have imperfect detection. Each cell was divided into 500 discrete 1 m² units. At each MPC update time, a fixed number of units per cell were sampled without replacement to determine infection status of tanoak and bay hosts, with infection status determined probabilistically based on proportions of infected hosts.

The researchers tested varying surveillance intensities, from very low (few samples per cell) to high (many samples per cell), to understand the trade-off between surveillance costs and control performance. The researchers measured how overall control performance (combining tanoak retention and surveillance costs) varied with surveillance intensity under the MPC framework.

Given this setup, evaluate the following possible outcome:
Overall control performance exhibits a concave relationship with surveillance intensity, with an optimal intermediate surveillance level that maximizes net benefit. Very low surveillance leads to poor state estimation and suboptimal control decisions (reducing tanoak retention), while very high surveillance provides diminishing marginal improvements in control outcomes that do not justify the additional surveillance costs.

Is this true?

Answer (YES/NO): YES